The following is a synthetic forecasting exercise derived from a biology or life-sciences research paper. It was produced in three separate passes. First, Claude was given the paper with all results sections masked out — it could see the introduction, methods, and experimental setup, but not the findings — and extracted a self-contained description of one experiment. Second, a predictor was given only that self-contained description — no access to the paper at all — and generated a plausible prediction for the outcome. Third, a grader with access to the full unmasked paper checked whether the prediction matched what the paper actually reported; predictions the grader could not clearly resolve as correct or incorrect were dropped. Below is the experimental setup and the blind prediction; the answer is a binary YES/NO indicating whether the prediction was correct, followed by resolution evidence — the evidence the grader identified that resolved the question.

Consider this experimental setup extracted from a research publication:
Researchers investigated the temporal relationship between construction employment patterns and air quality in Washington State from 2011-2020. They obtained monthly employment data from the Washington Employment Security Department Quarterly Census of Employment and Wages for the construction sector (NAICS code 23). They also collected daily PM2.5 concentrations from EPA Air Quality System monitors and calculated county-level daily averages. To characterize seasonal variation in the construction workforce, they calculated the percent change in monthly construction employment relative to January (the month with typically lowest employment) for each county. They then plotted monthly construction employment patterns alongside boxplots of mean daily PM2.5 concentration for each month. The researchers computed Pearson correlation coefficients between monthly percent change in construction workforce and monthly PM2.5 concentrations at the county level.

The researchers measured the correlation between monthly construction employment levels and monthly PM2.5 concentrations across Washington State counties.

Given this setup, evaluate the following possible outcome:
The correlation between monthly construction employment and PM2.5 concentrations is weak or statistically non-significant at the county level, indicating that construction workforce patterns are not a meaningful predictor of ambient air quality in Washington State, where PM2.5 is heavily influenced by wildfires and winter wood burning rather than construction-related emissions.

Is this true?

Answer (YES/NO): NO